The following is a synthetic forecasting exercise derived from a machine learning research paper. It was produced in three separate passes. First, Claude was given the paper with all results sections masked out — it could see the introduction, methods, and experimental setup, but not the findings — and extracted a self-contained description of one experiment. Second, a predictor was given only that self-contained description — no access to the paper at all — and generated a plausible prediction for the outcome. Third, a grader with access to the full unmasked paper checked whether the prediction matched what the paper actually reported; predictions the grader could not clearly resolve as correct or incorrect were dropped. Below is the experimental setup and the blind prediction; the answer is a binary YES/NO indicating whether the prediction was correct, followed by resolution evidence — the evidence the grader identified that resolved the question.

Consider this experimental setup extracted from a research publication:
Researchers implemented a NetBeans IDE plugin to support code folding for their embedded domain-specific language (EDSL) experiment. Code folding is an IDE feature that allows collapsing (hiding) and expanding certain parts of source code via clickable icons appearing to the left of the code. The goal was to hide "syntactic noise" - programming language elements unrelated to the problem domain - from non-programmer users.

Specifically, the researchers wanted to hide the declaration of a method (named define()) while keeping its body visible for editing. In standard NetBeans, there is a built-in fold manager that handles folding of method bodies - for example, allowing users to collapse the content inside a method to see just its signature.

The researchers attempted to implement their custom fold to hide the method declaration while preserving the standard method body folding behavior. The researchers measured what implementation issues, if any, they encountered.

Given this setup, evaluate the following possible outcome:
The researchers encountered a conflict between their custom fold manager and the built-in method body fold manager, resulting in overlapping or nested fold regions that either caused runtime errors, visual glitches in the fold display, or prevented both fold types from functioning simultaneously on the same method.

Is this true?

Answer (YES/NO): NO